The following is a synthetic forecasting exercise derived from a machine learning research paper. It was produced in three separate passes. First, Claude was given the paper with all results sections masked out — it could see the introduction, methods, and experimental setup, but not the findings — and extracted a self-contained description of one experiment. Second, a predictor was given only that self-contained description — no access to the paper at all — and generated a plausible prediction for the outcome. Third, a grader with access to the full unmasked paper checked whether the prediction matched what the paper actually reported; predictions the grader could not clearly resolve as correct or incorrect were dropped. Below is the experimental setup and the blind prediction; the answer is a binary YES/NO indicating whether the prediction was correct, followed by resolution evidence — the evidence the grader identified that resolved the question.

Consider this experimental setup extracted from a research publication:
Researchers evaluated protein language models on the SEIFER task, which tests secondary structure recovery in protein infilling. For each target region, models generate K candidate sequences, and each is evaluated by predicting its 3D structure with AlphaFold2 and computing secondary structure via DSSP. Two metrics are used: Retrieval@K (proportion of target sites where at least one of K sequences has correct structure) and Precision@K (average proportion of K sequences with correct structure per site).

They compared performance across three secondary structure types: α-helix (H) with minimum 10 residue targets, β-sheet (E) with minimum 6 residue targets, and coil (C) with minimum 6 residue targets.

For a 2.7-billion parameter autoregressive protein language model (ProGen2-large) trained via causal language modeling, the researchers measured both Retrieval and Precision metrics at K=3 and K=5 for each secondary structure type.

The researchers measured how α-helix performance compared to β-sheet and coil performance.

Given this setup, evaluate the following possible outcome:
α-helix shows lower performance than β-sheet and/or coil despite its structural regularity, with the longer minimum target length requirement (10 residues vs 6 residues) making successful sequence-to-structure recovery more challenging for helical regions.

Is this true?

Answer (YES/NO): NO